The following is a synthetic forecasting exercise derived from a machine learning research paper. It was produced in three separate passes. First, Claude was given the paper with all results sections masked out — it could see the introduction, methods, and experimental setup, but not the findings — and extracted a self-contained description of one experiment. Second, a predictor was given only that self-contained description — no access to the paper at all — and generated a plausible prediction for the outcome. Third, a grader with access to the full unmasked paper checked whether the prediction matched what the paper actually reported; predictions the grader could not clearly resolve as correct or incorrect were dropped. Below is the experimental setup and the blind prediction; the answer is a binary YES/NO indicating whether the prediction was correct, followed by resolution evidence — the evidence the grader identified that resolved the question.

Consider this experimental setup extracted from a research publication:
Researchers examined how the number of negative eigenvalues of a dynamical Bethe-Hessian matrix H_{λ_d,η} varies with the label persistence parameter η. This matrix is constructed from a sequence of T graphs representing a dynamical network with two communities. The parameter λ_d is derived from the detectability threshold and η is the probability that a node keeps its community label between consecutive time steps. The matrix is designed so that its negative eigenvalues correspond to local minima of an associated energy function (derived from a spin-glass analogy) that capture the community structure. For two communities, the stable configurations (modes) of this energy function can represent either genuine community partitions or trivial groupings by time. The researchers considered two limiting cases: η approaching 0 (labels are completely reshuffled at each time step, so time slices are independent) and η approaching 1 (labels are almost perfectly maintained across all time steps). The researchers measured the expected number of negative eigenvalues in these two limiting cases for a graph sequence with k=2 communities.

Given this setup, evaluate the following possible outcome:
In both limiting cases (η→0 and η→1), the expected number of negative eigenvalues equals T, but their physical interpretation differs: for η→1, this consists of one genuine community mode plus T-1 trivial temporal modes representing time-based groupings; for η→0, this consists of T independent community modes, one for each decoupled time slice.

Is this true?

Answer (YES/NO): NO